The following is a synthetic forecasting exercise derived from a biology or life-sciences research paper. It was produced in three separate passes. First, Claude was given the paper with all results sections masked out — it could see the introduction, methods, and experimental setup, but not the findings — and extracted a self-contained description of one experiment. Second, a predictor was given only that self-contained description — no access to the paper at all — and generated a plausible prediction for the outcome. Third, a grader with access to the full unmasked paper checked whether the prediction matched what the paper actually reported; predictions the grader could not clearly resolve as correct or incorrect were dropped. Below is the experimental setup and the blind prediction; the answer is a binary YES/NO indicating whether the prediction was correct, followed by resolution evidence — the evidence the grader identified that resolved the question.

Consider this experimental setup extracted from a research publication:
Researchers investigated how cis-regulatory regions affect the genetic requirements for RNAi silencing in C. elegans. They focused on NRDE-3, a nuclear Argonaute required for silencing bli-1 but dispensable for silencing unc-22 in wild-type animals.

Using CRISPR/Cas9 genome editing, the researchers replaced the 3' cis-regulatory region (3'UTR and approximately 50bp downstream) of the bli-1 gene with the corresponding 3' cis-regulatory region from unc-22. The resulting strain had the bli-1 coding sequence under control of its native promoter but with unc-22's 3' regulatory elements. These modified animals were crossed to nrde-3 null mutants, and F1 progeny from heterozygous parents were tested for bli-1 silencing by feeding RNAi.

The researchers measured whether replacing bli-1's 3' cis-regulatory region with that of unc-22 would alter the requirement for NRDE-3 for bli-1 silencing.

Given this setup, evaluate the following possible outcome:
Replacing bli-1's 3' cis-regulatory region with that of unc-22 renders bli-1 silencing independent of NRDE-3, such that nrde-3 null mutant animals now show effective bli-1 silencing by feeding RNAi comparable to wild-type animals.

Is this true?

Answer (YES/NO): NO